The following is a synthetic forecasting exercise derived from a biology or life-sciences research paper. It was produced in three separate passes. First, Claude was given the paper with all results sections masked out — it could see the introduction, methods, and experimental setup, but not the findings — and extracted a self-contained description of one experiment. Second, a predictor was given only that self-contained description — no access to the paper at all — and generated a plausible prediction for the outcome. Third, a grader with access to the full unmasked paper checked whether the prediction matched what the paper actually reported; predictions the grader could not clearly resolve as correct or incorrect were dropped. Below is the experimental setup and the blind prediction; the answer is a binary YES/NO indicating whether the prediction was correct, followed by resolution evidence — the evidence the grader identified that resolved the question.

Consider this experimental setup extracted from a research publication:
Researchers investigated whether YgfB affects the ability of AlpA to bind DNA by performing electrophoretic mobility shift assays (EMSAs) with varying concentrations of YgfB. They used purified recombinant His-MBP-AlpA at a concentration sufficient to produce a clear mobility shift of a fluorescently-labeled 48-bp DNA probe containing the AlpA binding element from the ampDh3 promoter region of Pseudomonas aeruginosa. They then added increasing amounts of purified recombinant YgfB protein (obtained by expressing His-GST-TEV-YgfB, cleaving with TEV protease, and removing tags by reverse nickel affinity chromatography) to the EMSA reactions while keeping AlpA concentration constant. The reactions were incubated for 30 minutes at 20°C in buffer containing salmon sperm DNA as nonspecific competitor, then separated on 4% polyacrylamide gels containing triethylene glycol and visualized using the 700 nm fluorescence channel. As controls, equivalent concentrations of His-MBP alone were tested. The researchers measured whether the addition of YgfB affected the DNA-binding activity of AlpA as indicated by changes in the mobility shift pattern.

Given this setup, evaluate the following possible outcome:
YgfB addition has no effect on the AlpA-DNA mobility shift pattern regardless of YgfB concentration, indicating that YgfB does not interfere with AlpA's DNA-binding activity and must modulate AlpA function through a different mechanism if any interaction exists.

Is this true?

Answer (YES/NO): NO